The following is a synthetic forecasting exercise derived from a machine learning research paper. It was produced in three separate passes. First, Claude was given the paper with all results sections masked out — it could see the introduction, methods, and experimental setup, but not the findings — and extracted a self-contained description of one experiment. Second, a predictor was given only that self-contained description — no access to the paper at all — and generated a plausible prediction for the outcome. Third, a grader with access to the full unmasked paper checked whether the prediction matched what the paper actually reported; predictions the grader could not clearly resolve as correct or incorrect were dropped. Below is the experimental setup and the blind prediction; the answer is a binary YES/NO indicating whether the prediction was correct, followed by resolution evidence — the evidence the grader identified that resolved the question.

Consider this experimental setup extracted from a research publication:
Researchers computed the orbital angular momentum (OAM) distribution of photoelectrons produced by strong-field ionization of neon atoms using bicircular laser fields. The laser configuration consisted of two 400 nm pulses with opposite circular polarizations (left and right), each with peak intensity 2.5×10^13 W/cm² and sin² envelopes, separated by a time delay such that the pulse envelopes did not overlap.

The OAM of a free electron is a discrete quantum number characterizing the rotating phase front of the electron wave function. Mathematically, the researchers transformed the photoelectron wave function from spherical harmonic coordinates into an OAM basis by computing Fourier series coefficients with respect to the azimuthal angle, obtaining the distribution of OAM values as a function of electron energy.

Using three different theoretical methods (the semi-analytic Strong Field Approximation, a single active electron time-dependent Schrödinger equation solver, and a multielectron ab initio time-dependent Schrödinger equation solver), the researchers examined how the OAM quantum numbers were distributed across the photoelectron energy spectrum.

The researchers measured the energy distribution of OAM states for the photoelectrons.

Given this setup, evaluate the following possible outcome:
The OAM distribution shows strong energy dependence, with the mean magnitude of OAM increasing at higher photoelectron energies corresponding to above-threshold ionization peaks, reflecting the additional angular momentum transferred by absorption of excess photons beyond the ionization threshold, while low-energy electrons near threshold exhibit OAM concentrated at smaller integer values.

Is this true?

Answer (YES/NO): YES